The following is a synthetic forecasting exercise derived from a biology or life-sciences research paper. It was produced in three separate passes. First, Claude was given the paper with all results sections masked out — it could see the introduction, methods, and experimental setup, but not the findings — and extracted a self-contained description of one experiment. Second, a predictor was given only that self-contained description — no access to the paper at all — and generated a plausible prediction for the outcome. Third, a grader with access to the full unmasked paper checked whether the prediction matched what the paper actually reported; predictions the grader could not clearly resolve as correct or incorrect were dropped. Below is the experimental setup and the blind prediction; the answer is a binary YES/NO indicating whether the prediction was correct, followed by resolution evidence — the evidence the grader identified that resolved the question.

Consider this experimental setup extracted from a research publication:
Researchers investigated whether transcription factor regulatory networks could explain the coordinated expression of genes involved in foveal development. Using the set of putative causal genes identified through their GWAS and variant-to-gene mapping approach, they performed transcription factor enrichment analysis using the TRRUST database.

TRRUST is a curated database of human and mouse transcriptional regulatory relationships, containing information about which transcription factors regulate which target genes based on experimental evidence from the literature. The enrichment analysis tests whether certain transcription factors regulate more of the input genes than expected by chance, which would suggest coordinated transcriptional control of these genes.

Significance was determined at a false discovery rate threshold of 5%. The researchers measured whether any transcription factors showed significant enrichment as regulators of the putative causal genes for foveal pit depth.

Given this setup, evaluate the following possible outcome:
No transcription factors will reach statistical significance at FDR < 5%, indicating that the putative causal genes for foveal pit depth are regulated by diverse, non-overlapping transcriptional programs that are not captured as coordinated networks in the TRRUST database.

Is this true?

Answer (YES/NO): NO